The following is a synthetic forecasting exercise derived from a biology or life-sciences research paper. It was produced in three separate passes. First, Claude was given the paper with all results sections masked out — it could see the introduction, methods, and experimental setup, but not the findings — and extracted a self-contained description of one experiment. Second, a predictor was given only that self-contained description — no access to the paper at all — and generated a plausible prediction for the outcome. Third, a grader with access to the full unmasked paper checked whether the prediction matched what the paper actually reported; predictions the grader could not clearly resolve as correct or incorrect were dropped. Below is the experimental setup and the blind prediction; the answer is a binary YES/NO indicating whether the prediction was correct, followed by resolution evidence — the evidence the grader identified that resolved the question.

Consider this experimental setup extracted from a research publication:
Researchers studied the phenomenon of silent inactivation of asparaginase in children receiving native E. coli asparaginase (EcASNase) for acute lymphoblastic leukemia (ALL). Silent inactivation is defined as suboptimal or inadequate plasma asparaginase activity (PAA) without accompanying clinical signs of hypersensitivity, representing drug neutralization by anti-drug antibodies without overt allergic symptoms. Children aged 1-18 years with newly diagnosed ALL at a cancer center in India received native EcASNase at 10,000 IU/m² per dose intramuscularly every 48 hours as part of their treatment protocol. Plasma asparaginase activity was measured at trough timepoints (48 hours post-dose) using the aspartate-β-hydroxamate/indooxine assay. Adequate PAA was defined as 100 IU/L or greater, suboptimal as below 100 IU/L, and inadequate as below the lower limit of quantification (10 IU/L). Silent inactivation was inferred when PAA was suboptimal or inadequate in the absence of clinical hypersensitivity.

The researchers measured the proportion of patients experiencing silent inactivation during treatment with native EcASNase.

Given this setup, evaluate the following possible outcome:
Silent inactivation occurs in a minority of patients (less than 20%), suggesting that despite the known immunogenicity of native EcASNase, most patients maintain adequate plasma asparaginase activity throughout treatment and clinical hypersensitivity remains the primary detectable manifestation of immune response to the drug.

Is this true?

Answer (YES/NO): YES